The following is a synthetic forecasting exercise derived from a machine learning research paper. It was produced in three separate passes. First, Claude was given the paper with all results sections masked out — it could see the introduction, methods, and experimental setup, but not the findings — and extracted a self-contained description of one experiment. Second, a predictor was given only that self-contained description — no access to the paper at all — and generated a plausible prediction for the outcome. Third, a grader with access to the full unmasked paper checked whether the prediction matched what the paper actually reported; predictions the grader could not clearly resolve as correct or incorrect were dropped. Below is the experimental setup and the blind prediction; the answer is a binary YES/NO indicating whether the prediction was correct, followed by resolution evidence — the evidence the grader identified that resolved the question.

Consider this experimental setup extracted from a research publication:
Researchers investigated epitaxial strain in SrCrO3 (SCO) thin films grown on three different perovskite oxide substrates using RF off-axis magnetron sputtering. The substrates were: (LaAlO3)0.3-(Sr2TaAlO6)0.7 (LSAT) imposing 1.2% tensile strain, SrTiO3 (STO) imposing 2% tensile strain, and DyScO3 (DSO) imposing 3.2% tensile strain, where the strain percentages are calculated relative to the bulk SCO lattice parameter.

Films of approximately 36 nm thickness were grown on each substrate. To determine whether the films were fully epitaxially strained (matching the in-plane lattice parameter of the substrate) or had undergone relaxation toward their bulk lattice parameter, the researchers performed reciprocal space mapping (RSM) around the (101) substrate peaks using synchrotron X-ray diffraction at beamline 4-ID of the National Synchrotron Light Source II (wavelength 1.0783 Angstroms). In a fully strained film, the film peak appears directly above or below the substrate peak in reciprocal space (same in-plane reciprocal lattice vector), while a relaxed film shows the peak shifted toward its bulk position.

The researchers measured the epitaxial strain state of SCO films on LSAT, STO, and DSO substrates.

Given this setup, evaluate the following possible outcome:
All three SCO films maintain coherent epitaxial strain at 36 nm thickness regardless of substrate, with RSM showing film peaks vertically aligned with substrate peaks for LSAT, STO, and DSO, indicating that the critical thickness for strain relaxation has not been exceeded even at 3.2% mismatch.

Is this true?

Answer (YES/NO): NO